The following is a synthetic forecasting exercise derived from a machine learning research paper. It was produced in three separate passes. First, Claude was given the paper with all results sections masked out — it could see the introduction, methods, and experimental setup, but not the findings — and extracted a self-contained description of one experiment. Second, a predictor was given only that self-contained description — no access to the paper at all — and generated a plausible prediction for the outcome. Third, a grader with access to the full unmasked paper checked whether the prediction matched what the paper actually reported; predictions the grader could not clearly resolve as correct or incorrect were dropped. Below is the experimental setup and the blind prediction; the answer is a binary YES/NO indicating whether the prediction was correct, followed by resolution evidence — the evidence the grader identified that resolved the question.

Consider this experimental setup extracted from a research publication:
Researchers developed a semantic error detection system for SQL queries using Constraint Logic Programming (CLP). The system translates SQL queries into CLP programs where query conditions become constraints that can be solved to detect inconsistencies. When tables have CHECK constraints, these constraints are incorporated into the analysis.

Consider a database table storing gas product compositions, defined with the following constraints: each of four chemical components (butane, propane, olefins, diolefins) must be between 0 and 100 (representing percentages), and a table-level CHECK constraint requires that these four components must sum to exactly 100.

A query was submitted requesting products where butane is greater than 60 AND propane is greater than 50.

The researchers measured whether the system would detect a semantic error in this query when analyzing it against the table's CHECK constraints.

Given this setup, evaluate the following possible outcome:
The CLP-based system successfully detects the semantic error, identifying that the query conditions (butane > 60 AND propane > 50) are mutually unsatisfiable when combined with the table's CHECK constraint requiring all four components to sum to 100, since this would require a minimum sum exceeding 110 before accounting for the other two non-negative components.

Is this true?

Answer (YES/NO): YES